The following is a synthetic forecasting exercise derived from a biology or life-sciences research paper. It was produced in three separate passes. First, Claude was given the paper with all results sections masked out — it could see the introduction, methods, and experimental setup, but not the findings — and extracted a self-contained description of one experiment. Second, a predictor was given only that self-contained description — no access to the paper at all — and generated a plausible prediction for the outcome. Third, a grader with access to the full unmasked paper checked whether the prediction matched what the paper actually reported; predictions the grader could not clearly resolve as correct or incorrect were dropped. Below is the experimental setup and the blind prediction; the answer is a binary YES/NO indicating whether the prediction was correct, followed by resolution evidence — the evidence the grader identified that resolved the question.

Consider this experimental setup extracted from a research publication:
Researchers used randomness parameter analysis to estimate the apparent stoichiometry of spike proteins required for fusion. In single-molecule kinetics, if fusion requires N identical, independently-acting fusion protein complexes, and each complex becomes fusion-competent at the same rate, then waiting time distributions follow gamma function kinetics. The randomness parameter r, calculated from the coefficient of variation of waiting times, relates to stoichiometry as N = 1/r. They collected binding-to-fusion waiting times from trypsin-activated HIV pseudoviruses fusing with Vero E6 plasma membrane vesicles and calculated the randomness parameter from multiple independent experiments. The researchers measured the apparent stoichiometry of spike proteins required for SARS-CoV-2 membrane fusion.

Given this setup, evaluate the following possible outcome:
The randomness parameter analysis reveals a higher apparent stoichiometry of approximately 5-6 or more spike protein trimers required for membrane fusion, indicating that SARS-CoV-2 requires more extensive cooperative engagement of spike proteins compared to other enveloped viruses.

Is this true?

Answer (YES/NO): NO